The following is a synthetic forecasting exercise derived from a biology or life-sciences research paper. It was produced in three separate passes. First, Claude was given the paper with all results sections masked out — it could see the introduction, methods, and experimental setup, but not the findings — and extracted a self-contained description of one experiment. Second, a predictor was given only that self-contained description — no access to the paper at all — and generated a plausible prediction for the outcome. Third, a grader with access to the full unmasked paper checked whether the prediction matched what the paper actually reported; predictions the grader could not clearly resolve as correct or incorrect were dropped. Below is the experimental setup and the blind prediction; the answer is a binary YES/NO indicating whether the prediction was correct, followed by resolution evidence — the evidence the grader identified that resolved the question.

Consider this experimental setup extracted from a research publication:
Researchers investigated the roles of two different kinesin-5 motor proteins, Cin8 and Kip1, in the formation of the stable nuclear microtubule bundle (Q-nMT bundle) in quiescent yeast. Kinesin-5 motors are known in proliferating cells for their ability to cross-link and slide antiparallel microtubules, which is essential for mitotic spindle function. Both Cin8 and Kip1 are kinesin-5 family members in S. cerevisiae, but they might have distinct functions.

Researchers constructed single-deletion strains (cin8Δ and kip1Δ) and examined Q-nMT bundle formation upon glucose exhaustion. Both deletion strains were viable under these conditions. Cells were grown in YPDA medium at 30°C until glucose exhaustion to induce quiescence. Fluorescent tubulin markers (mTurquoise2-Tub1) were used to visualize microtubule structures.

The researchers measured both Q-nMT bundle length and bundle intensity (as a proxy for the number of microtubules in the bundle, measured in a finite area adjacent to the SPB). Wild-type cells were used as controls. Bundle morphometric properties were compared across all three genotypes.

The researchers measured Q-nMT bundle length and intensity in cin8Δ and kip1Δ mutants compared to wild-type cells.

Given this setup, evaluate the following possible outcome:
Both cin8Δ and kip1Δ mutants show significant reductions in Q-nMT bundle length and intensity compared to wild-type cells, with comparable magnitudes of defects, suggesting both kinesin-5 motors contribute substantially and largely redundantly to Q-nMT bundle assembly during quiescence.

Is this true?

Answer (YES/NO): NO